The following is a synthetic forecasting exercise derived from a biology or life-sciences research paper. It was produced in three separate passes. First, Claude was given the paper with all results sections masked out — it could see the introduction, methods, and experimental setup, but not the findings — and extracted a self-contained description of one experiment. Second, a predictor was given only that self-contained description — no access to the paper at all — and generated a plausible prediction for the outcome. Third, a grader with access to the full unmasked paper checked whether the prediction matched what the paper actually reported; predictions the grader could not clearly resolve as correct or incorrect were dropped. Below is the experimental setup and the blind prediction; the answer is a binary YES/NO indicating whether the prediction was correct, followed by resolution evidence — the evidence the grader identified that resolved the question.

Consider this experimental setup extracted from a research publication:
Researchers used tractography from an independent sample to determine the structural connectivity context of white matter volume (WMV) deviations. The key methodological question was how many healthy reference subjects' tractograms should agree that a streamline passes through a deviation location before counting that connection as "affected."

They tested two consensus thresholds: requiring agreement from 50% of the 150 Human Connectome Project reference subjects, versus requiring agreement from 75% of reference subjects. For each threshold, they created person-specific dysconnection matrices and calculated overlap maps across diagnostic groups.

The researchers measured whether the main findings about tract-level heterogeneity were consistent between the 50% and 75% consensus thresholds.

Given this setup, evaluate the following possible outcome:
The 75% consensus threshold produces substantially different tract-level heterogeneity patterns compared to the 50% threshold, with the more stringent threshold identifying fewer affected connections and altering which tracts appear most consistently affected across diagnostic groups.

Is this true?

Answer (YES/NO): NO